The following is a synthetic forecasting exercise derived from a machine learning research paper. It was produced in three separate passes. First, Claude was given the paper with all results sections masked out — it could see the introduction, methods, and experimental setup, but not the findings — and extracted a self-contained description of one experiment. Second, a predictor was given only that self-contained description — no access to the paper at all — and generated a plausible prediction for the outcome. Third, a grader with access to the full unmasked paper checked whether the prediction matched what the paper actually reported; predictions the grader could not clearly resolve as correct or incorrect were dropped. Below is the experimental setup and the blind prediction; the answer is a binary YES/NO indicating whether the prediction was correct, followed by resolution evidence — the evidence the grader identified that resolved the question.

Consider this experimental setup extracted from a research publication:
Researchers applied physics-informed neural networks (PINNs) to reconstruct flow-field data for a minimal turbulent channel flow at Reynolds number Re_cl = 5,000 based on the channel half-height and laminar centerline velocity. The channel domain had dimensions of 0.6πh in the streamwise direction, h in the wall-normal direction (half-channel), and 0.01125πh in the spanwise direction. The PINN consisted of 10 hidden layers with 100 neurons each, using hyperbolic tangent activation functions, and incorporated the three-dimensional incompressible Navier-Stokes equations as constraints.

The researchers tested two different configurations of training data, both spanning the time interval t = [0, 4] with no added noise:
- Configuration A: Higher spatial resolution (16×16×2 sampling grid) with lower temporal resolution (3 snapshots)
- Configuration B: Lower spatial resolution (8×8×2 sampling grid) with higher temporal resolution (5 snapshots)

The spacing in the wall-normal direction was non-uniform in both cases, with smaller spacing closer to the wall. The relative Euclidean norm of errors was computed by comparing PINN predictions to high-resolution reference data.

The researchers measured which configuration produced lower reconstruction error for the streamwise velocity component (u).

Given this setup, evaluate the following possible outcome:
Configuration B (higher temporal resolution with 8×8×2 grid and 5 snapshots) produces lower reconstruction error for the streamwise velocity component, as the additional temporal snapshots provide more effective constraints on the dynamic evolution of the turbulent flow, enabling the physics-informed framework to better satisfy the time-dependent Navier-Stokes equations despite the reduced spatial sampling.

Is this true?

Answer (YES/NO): NO